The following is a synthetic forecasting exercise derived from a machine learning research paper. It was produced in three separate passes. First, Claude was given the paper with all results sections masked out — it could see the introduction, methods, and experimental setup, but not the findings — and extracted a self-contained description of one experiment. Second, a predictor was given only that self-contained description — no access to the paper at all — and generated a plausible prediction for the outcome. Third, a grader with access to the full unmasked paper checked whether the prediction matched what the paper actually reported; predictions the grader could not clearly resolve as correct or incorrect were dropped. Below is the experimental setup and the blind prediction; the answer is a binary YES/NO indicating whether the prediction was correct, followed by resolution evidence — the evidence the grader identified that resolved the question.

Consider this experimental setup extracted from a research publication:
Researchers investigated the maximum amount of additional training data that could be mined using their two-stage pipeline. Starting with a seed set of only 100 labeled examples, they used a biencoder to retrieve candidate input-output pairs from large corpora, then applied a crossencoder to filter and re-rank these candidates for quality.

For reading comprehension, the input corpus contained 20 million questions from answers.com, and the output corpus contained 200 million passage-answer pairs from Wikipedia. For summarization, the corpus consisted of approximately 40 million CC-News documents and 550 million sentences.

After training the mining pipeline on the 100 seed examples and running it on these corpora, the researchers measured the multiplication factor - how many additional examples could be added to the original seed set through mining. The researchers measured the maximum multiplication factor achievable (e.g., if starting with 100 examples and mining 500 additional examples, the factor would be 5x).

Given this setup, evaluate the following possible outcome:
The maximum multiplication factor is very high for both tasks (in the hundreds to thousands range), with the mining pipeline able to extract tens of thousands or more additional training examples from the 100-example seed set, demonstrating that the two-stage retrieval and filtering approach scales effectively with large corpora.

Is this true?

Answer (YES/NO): NO